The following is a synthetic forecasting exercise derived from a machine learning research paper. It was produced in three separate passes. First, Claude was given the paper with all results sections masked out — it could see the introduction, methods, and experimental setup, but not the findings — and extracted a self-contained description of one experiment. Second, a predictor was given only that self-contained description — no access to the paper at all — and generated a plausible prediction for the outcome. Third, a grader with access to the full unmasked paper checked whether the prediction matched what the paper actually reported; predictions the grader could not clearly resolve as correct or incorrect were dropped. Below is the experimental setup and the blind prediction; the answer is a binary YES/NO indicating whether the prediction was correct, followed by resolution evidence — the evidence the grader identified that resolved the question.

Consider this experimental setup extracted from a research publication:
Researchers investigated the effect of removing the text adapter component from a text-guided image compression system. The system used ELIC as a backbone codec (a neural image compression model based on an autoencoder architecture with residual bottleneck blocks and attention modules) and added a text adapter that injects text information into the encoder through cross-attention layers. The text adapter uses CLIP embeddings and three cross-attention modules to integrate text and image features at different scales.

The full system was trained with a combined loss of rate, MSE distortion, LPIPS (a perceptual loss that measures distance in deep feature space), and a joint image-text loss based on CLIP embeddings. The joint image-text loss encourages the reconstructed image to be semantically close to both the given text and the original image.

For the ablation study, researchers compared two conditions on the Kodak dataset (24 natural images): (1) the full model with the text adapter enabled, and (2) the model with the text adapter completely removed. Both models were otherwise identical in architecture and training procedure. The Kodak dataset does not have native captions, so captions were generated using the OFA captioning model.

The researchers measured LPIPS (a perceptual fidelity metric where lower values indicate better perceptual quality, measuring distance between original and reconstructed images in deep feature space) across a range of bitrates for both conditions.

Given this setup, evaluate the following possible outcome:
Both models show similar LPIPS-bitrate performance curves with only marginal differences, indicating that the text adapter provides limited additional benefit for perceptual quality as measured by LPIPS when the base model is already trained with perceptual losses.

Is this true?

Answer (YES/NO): NO